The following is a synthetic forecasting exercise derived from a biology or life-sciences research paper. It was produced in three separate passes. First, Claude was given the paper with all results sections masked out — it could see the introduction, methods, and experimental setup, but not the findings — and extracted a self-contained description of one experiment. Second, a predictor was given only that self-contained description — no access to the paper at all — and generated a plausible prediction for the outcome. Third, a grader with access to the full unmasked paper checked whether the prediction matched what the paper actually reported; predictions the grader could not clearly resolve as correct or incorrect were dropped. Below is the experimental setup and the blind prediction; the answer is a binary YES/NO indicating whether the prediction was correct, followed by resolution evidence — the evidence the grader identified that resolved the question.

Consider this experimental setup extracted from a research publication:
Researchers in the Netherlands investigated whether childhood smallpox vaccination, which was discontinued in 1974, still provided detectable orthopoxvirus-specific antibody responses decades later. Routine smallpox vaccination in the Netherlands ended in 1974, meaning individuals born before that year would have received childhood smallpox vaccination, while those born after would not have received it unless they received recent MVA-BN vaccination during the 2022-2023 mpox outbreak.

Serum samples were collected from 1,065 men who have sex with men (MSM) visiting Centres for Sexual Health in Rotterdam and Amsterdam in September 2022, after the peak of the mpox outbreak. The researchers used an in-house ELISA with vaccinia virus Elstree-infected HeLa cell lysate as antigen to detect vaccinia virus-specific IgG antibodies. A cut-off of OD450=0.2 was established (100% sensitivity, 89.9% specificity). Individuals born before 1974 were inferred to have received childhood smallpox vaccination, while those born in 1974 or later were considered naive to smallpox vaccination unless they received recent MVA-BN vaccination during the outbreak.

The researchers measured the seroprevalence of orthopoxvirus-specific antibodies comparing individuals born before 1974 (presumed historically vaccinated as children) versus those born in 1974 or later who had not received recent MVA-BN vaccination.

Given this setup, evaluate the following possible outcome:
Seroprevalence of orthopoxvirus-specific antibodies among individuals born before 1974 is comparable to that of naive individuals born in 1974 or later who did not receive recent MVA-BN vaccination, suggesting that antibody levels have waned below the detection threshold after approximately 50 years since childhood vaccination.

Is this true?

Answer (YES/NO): NO